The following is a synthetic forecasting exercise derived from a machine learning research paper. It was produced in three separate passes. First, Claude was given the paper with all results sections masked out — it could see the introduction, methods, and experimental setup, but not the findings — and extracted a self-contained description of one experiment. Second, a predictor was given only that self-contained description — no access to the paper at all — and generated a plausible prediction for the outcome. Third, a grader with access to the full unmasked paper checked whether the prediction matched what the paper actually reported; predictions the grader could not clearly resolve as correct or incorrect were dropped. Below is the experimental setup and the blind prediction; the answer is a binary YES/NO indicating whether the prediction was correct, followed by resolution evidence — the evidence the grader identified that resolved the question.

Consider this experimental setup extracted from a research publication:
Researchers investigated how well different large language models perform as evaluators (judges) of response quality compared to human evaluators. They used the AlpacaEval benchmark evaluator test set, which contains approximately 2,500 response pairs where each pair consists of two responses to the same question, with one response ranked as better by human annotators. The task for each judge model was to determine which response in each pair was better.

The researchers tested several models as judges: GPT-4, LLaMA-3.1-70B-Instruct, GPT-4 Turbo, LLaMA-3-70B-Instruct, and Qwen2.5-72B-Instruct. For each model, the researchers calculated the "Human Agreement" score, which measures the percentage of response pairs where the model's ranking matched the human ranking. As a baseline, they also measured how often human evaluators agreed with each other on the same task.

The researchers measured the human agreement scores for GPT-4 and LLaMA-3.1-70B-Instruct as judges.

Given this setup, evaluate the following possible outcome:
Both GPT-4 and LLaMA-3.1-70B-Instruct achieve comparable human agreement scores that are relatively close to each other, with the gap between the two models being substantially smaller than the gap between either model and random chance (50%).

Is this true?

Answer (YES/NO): YES